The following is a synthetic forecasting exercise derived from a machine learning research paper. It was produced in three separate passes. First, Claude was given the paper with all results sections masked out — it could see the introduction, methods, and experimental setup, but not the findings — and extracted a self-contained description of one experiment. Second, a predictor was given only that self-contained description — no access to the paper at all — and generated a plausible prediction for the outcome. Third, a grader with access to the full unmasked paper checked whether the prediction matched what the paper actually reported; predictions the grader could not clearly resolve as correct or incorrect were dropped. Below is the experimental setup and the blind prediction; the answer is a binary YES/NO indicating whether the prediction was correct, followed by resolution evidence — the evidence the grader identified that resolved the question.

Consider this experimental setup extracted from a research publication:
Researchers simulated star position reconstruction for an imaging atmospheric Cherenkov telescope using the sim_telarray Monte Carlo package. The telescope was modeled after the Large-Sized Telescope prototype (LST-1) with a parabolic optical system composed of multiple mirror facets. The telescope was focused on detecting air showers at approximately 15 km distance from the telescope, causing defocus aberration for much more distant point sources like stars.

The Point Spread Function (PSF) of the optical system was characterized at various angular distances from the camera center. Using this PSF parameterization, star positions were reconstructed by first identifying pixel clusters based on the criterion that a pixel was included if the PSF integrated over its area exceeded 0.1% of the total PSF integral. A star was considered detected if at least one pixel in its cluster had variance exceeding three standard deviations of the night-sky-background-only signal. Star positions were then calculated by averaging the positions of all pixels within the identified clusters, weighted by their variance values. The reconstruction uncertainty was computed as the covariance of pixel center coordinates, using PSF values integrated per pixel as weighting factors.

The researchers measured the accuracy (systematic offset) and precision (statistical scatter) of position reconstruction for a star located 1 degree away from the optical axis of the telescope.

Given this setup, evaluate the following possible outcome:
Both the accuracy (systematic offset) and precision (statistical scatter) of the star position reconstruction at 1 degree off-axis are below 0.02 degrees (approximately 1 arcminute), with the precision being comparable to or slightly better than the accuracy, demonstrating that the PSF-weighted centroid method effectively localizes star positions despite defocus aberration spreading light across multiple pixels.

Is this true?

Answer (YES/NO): NO